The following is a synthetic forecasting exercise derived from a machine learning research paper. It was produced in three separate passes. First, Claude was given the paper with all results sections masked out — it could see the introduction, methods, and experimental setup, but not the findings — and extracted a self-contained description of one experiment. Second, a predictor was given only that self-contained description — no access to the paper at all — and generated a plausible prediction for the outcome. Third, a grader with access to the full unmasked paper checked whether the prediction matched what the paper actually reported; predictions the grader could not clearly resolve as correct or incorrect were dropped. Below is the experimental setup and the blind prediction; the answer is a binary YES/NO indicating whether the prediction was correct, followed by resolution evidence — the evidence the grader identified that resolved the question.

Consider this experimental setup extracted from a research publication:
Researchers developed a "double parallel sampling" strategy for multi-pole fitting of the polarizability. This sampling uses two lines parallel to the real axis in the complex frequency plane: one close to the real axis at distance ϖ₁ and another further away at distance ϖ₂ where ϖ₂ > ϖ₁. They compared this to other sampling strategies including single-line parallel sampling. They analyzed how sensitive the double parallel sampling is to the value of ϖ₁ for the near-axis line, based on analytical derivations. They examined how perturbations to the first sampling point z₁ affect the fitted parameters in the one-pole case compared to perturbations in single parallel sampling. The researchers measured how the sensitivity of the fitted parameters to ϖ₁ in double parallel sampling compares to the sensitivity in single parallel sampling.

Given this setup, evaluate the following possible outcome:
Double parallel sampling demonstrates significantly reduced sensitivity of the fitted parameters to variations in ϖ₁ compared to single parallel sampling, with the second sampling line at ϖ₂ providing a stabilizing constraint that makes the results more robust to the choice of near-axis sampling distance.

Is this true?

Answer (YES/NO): YES